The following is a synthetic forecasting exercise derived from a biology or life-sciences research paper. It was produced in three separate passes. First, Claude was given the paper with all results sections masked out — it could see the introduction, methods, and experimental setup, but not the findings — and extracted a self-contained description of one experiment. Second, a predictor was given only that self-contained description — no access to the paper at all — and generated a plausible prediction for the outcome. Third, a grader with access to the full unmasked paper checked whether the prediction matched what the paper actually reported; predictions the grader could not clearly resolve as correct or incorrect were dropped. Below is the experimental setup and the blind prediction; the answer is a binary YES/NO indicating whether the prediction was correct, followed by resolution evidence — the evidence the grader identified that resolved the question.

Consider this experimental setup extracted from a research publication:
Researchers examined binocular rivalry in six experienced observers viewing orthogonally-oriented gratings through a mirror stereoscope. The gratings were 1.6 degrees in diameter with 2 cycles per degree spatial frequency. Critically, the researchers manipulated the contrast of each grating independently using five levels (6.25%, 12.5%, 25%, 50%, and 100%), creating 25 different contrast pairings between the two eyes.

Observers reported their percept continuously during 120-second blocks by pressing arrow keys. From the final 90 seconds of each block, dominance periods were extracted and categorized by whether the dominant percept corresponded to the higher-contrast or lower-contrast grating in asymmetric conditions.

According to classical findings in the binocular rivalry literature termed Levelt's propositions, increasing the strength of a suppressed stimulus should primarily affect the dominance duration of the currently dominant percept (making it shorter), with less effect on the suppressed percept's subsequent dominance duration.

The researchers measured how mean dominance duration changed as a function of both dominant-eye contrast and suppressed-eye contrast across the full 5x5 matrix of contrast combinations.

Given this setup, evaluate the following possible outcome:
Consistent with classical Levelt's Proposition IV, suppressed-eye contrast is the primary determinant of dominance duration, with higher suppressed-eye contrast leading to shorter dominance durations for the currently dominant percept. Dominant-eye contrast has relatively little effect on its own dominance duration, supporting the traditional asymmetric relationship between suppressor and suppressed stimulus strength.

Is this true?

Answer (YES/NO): YES